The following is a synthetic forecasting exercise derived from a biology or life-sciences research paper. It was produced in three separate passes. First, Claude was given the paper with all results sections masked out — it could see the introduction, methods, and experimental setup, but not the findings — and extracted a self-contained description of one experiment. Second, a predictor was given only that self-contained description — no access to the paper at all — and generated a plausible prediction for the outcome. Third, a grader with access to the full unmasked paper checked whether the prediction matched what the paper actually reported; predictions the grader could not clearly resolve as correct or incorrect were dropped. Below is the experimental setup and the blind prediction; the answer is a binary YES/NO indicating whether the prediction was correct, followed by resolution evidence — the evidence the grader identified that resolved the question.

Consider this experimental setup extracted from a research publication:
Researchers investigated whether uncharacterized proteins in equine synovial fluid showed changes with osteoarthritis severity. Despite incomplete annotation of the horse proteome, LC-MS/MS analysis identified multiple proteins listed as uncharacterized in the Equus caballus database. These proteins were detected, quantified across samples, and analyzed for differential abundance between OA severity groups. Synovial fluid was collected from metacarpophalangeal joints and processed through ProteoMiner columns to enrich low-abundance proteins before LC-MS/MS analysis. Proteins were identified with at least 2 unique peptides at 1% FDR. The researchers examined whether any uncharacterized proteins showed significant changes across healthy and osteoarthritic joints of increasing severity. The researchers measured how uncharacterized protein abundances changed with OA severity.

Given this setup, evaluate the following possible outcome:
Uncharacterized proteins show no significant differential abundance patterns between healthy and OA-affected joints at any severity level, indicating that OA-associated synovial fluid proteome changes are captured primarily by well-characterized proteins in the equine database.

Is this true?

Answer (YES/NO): NO